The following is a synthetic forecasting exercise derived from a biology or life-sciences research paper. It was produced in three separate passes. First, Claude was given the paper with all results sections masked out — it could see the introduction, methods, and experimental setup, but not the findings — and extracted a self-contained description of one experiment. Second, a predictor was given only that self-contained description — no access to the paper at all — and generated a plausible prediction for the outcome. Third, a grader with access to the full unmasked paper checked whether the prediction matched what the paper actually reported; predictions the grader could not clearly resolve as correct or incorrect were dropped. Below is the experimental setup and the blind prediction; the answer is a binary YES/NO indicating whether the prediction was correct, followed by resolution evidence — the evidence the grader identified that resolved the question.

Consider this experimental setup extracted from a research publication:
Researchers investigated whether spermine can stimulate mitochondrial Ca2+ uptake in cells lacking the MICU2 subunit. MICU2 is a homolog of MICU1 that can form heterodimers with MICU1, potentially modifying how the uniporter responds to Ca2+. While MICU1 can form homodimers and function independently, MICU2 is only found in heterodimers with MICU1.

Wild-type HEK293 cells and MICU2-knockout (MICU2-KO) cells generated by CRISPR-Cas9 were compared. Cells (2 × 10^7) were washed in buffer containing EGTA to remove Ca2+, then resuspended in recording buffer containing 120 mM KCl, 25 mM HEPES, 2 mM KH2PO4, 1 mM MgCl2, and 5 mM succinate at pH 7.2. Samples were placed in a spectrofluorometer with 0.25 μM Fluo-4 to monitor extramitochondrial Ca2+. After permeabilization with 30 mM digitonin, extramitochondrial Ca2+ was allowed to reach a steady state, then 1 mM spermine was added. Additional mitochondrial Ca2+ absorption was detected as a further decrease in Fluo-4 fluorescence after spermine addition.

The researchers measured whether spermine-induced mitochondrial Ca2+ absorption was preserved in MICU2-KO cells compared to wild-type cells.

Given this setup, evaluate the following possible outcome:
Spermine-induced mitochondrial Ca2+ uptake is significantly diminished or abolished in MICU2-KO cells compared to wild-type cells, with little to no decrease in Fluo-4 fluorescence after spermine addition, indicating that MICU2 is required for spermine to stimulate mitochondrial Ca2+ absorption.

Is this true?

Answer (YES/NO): NO